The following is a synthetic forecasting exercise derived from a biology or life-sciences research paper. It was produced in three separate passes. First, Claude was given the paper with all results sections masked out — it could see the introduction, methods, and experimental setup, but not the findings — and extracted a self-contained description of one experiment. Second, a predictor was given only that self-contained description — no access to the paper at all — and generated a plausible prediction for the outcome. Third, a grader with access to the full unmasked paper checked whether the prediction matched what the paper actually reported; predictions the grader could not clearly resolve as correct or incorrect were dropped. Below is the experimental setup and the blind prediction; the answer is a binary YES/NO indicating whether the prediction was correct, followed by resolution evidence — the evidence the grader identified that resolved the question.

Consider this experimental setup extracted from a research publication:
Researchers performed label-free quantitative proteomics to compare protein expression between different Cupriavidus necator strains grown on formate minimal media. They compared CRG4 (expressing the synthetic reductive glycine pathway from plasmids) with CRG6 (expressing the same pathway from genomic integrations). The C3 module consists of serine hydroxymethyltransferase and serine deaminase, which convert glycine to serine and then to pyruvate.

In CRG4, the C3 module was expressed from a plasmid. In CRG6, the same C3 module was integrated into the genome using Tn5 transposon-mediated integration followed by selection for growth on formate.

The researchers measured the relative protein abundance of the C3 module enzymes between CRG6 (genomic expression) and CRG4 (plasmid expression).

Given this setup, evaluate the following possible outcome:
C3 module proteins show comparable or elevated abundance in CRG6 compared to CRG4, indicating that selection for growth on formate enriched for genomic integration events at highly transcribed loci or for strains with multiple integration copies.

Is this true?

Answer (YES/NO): NO